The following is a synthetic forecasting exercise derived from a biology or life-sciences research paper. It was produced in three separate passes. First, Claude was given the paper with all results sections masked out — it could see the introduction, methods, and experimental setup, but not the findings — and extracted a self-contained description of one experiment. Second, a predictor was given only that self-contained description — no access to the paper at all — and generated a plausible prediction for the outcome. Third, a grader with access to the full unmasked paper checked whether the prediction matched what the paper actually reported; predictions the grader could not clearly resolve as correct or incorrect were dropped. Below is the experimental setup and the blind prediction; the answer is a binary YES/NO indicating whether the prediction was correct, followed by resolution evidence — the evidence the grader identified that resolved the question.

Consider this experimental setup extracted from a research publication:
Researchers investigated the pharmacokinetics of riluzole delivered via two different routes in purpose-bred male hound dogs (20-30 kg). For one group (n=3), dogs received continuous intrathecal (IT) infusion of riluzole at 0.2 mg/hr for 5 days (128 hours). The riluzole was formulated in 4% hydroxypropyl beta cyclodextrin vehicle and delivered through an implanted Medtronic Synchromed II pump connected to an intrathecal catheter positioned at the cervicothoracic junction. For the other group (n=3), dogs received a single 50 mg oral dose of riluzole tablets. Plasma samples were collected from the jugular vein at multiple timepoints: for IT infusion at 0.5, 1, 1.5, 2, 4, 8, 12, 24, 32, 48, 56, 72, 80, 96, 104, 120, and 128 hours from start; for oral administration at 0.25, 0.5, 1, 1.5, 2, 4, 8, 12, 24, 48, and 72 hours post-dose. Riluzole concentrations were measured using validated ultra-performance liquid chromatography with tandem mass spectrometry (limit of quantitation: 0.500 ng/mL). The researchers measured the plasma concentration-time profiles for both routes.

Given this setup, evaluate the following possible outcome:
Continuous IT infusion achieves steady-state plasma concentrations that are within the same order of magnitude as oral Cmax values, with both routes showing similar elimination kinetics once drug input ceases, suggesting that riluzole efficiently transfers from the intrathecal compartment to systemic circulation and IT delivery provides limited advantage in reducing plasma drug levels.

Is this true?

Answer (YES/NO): NO